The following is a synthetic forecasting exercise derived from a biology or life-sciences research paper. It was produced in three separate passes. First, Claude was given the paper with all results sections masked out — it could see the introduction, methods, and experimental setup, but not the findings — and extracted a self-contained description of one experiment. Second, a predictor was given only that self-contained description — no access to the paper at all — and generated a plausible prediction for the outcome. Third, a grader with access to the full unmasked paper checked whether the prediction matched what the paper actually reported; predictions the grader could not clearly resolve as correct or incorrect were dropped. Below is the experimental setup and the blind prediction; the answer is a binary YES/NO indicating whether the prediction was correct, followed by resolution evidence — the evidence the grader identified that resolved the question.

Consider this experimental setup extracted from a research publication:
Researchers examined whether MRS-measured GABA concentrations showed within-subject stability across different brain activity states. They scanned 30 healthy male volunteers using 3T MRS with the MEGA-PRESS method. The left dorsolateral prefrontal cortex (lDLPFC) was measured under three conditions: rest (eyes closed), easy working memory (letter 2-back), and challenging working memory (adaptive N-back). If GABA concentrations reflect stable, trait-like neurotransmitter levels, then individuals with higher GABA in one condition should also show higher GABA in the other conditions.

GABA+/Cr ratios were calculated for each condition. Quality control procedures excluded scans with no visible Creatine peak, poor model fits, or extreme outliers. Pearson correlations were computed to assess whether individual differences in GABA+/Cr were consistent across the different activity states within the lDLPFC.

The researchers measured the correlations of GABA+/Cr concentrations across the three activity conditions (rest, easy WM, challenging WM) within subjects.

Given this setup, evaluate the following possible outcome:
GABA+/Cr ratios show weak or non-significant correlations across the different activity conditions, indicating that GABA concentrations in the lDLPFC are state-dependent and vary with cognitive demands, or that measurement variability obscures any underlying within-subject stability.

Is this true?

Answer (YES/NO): NO